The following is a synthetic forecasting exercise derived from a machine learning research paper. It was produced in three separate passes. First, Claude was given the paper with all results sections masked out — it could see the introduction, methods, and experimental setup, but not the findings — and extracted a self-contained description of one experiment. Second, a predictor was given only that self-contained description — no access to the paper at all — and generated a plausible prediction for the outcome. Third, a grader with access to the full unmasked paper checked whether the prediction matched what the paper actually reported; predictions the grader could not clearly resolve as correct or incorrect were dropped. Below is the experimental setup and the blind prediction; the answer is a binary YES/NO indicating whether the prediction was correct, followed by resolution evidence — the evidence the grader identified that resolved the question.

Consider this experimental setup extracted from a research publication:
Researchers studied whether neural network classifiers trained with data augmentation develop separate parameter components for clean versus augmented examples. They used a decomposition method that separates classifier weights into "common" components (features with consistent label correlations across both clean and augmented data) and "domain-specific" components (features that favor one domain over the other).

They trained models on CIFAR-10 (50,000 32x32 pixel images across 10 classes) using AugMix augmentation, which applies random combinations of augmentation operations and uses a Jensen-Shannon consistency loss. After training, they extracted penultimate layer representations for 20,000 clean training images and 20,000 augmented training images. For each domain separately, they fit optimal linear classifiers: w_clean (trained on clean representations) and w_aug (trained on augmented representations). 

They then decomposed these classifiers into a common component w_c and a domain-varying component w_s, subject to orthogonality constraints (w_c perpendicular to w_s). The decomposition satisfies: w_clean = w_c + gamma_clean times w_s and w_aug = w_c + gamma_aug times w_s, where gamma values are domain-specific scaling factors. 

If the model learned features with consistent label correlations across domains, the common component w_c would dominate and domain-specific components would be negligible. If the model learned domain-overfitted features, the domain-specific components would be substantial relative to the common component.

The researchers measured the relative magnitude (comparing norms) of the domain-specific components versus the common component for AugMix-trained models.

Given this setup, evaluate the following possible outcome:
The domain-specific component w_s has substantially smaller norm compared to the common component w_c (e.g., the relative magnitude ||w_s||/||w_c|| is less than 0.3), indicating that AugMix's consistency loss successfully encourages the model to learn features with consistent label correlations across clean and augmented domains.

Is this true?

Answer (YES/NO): NO